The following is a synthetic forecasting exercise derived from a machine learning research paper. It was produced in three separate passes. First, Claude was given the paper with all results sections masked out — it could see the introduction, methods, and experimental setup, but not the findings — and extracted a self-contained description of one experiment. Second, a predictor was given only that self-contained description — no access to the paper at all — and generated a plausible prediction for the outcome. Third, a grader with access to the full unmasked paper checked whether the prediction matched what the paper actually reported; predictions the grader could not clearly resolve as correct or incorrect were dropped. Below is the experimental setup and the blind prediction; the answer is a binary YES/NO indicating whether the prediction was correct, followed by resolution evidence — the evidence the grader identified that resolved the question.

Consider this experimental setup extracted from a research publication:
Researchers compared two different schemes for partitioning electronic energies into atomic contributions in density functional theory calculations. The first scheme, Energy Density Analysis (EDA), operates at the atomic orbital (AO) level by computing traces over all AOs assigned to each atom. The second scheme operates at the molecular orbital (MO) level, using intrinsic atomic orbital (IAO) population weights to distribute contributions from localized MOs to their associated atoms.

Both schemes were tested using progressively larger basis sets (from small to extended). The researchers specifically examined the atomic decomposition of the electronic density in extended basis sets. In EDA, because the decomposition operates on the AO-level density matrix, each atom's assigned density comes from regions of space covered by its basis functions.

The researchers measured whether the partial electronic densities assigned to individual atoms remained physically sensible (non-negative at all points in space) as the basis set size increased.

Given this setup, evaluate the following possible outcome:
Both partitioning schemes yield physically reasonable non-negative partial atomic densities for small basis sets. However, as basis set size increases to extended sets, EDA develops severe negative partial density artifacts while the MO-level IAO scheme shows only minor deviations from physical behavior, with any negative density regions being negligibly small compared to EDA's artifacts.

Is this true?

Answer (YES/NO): NO